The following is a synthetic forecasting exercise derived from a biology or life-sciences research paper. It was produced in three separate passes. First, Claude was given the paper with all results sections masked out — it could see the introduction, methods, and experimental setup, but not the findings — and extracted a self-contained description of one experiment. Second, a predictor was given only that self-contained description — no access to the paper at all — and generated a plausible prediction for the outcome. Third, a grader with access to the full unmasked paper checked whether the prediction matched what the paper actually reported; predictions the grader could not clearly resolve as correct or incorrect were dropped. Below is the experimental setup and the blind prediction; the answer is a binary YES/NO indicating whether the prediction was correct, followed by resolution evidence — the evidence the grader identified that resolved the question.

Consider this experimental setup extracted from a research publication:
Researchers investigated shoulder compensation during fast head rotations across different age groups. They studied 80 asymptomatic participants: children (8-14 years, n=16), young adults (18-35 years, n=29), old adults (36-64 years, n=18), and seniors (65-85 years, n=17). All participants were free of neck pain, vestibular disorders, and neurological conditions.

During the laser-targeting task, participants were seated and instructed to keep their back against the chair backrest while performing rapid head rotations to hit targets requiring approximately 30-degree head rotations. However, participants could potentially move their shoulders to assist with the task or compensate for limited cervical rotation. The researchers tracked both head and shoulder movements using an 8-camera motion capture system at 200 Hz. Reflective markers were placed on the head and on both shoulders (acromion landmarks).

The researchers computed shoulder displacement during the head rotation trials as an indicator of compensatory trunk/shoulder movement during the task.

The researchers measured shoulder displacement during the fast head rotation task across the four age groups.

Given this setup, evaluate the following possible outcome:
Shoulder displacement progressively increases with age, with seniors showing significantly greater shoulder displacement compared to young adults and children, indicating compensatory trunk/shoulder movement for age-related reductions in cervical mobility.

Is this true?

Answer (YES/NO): NO